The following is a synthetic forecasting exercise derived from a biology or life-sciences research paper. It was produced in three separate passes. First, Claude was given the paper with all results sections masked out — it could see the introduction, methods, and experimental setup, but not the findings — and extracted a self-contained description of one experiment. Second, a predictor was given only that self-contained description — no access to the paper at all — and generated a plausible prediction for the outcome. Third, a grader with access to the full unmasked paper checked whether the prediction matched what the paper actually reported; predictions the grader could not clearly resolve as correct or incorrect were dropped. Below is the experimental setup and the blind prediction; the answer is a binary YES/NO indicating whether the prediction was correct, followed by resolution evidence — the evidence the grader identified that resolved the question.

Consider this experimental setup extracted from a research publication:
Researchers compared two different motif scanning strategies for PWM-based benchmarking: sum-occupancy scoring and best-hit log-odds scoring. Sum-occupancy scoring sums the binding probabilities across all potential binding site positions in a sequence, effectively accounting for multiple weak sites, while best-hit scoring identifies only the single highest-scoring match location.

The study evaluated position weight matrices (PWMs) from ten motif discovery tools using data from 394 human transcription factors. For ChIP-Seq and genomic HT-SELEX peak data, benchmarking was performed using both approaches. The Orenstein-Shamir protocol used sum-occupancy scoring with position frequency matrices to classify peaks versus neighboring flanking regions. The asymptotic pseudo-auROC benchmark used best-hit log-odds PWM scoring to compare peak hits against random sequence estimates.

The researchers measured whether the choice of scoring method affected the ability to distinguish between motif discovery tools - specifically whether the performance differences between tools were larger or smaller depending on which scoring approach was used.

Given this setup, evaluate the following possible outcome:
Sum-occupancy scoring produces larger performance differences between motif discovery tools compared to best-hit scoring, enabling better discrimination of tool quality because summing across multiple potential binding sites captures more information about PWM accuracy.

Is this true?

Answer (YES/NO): YES